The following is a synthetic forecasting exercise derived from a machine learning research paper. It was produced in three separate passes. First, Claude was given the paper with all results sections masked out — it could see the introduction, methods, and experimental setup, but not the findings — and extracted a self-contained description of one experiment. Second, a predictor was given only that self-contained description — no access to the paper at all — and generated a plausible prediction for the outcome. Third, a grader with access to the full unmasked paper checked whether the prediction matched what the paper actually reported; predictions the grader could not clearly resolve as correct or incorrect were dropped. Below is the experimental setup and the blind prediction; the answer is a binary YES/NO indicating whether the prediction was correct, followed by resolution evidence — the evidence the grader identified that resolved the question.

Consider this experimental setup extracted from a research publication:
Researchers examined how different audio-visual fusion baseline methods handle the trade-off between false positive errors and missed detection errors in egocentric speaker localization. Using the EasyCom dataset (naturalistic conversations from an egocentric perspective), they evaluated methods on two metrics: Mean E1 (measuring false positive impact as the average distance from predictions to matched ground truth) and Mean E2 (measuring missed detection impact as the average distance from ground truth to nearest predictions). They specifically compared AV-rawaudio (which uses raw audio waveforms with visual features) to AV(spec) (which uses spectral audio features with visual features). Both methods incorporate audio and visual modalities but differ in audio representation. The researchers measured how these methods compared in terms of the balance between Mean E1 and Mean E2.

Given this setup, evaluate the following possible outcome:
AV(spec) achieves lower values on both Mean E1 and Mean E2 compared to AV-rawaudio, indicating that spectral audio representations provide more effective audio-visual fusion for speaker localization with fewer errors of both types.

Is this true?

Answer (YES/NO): YES